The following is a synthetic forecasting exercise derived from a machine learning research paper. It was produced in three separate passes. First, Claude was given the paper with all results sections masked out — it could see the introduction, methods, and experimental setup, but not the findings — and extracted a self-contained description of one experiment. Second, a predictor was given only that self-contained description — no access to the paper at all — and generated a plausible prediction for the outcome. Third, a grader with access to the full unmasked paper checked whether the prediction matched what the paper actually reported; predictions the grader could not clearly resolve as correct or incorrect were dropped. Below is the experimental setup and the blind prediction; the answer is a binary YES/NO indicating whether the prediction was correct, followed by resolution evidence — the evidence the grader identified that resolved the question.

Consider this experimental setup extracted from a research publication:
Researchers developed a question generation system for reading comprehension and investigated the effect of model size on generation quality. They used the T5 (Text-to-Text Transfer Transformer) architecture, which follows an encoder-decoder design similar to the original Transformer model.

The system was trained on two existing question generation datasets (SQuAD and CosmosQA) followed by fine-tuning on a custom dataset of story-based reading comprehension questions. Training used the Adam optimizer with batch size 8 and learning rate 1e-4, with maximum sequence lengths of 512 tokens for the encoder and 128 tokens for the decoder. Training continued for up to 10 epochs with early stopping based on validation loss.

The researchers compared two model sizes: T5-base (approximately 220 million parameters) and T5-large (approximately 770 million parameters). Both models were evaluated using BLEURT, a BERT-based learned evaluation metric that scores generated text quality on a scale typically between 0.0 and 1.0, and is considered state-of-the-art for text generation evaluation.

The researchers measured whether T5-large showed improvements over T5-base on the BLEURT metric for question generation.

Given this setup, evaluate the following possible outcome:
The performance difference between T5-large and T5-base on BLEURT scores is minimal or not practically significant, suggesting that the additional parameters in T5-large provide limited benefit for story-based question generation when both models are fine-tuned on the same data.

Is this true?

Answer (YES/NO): YES